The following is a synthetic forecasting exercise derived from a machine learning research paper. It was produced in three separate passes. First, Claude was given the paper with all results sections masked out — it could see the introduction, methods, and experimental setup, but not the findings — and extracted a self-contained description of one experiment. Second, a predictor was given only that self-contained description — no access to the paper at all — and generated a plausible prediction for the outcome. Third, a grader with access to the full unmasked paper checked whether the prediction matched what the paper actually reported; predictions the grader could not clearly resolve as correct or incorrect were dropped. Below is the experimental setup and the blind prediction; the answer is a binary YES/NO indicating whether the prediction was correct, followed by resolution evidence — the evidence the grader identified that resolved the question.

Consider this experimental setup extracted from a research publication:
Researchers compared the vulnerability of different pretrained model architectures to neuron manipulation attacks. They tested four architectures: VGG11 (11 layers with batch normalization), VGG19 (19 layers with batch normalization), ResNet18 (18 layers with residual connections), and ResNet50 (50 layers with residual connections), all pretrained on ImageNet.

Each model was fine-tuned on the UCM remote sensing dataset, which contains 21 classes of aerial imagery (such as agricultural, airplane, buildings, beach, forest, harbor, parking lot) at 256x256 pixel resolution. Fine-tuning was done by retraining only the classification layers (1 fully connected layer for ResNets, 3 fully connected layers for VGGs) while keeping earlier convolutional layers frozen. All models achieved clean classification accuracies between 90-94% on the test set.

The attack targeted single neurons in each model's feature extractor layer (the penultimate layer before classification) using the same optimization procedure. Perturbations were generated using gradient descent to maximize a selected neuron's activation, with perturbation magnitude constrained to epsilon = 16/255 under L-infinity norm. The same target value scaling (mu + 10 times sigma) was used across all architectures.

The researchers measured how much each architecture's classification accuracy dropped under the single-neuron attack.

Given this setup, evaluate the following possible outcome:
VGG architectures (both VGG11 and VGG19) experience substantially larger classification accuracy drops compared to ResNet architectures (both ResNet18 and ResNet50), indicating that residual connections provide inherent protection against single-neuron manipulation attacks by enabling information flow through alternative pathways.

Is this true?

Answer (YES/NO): NO